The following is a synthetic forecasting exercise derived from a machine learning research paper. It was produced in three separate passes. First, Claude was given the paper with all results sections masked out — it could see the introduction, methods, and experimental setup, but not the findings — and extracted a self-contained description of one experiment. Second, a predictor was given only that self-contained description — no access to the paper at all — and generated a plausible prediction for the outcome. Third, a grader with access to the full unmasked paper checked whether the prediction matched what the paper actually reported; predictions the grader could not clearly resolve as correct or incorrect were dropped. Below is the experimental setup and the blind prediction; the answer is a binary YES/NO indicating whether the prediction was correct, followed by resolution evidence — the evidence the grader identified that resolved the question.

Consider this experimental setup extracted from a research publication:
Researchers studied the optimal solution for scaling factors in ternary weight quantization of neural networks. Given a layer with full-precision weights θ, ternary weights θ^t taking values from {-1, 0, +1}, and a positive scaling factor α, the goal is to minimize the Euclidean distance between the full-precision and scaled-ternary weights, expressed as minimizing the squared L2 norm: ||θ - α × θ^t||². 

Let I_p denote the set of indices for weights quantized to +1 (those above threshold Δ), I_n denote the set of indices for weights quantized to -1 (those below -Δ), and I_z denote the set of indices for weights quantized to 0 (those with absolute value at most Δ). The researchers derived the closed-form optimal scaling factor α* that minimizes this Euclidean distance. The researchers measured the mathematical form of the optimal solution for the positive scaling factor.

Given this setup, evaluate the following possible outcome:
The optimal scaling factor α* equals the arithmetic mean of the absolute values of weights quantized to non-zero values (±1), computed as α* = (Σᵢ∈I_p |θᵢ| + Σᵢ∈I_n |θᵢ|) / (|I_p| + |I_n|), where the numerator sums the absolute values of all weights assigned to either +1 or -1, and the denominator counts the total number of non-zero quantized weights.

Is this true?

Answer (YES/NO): NO